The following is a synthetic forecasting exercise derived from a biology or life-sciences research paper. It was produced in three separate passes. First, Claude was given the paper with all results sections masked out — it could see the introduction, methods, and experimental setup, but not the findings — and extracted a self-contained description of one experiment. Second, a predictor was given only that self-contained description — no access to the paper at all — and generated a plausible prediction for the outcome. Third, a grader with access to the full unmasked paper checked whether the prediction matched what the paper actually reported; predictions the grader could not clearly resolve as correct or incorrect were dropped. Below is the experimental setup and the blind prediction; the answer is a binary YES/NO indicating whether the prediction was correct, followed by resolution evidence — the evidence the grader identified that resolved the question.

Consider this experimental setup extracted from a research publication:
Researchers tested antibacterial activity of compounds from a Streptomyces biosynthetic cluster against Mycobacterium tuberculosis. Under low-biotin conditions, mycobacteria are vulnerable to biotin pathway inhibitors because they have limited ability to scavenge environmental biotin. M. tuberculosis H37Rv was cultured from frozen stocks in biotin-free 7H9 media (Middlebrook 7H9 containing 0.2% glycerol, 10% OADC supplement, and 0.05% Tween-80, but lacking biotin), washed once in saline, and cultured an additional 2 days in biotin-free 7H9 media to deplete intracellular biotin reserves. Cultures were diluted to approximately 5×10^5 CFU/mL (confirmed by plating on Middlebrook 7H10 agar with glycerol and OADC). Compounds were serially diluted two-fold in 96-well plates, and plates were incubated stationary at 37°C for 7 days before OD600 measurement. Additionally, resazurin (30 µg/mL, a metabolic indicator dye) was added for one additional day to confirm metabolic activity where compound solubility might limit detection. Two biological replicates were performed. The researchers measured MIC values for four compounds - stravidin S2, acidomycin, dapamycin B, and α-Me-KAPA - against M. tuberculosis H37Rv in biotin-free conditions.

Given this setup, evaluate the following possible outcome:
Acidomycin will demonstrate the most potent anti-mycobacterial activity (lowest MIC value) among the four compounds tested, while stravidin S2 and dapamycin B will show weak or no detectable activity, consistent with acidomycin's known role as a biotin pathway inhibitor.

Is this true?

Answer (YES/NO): NO